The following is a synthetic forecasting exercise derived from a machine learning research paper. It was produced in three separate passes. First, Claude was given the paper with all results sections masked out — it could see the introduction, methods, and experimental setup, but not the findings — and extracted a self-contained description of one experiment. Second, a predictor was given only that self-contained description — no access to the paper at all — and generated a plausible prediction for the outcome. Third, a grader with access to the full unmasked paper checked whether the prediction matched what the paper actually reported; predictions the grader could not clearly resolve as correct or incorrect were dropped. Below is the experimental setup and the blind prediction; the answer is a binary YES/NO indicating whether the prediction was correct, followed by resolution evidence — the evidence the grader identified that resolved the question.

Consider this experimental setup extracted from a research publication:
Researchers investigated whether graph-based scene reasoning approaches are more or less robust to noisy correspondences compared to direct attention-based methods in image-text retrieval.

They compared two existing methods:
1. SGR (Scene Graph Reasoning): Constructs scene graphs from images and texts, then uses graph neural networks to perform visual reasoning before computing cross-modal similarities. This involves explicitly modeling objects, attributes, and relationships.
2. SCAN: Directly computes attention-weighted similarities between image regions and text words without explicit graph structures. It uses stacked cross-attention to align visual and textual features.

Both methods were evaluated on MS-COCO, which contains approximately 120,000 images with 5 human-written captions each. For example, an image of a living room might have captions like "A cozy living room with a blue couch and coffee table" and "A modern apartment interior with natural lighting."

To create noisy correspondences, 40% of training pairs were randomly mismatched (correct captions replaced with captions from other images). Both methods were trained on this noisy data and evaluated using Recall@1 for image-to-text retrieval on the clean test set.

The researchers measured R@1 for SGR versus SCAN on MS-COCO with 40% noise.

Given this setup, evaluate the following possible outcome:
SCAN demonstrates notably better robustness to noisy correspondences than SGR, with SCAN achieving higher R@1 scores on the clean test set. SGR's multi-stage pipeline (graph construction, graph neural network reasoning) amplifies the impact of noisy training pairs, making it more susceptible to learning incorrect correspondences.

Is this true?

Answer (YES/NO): YES